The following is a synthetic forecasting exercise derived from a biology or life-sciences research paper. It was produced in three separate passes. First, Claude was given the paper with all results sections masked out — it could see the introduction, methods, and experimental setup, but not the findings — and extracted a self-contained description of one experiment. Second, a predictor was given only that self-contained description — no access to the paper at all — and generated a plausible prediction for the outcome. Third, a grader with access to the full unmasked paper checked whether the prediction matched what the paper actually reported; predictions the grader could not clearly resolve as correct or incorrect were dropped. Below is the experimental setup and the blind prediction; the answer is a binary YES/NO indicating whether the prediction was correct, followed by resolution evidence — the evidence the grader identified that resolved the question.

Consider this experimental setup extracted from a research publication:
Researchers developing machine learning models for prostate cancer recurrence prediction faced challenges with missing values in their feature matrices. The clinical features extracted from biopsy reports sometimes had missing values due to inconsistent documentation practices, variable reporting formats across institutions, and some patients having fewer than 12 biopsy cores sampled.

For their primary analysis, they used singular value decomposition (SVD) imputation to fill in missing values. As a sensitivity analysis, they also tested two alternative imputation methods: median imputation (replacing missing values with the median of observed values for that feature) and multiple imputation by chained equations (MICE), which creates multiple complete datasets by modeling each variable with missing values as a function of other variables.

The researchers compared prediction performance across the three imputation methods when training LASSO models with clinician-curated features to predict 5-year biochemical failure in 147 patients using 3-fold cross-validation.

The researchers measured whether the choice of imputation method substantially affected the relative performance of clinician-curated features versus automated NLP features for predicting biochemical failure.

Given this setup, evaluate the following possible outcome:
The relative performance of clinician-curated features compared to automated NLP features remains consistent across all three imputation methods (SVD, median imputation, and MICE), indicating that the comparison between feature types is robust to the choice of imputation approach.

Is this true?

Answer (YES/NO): YES